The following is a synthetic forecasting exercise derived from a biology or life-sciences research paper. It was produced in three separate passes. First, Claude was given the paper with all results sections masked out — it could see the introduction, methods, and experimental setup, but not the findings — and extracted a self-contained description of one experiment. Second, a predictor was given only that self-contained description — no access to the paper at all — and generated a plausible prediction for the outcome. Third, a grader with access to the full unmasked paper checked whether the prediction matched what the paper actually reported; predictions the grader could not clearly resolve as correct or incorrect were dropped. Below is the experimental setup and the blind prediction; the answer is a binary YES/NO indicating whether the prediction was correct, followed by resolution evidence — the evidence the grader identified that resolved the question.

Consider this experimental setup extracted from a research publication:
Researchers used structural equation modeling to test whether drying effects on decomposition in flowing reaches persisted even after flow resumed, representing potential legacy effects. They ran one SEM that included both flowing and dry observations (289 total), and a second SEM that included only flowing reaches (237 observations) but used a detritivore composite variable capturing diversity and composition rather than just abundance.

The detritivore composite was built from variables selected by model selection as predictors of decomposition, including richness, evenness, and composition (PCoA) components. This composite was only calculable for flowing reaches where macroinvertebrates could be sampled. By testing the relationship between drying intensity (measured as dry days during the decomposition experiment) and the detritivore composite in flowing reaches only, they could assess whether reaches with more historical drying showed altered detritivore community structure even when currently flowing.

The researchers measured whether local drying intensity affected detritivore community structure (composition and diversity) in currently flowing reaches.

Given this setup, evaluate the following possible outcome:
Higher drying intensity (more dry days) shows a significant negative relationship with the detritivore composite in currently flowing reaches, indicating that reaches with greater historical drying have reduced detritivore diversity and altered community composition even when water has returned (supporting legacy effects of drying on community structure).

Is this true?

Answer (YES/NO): YES